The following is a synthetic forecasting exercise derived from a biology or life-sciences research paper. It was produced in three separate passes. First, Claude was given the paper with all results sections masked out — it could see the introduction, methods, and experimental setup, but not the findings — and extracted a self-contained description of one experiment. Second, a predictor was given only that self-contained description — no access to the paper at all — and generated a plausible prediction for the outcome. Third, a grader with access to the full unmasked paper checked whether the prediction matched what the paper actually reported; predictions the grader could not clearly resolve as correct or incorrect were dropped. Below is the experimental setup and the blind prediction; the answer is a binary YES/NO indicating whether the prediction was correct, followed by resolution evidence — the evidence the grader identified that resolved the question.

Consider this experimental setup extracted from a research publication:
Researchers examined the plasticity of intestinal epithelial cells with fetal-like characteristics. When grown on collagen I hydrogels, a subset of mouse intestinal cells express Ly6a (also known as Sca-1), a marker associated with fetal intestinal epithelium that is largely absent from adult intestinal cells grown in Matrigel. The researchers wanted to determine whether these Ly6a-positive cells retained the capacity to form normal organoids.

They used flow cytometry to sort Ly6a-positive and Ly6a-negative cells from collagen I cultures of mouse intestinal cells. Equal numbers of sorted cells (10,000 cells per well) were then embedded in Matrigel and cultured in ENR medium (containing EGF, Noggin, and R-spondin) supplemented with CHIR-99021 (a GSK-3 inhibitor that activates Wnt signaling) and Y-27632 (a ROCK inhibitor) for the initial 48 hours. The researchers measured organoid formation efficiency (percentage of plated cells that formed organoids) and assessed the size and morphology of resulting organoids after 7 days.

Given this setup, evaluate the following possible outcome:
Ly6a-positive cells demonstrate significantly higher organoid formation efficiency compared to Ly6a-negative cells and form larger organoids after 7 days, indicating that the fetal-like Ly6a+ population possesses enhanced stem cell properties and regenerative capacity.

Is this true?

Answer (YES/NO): NO